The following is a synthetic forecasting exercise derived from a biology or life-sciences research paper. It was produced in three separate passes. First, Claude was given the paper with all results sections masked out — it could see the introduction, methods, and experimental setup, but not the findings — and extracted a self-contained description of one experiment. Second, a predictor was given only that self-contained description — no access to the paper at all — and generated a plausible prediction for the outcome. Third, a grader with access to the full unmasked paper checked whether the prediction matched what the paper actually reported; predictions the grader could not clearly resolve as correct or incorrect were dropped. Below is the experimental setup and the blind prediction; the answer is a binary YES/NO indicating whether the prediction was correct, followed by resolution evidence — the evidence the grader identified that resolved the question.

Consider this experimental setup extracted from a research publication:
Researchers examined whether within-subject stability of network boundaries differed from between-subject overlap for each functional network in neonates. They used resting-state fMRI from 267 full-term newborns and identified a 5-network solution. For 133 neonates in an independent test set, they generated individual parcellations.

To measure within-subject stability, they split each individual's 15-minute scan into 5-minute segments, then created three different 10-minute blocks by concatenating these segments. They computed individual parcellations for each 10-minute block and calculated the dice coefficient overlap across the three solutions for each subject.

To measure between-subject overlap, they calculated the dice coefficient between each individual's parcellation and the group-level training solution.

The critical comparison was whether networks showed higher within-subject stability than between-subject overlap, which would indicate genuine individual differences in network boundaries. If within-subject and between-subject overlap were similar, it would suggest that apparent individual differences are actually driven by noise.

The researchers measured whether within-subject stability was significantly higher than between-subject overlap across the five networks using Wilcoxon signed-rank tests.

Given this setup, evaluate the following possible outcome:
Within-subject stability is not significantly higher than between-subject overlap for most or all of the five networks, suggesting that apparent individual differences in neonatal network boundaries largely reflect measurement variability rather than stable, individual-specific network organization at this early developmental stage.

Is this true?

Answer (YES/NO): NO